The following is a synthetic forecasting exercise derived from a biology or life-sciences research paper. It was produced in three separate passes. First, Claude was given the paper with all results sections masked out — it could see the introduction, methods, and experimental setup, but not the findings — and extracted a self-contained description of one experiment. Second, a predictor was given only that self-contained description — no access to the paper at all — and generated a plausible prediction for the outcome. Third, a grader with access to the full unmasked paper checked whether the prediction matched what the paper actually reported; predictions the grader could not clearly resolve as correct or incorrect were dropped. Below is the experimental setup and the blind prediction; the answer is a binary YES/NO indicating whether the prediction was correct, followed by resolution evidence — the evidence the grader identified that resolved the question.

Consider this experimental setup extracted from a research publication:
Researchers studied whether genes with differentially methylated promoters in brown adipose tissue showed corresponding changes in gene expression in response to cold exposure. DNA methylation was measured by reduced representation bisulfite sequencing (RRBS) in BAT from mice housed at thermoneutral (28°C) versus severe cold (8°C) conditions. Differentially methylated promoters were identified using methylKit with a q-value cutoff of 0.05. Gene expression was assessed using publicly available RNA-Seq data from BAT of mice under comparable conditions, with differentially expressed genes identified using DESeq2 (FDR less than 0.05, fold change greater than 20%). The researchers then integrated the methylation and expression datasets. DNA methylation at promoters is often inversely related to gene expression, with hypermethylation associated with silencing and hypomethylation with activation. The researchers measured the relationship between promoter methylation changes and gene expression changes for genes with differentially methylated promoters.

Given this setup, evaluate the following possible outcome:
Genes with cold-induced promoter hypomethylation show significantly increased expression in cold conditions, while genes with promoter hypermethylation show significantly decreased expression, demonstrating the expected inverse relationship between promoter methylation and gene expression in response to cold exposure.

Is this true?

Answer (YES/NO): NO